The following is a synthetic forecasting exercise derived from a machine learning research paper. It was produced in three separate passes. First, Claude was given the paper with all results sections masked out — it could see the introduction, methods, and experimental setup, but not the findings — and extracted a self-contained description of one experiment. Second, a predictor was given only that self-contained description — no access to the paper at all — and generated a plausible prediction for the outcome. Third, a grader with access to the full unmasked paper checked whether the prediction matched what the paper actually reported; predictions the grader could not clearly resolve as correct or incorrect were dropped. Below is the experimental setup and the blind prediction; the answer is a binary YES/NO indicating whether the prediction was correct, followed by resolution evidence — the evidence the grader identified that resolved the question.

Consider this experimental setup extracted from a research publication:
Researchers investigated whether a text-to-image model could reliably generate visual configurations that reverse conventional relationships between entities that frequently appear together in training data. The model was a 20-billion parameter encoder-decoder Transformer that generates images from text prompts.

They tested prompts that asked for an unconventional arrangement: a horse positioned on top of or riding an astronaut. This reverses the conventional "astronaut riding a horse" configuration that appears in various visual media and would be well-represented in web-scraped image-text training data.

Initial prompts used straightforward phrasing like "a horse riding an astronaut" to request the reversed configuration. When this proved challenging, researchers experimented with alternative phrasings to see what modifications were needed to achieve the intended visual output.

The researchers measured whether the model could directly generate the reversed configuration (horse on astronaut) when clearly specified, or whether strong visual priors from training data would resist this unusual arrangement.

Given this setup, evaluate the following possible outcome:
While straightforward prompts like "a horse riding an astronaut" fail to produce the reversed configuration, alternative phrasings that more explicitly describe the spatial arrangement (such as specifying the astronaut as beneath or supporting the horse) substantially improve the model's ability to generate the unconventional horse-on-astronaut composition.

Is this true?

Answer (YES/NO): NO